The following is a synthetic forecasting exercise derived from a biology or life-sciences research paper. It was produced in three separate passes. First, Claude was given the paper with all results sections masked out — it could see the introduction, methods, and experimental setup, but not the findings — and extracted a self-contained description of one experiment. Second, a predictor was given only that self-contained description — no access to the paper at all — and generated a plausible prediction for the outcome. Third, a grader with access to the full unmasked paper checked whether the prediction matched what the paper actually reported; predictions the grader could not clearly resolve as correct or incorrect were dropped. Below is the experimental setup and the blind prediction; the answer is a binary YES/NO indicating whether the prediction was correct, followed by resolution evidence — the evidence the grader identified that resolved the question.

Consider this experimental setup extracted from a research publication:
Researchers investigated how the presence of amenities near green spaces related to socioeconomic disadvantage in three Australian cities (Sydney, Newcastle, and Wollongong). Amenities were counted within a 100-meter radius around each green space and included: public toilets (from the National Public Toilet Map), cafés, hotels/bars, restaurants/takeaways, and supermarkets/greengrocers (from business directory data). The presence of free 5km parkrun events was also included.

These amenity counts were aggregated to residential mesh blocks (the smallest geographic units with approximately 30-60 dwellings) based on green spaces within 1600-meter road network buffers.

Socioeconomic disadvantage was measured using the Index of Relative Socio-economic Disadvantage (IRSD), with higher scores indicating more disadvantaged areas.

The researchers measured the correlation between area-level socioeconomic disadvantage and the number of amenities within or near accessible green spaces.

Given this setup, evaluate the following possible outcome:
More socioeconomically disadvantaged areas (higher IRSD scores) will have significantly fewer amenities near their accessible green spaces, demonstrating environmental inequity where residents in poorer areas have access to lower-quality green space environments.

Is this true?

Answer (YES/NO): NO